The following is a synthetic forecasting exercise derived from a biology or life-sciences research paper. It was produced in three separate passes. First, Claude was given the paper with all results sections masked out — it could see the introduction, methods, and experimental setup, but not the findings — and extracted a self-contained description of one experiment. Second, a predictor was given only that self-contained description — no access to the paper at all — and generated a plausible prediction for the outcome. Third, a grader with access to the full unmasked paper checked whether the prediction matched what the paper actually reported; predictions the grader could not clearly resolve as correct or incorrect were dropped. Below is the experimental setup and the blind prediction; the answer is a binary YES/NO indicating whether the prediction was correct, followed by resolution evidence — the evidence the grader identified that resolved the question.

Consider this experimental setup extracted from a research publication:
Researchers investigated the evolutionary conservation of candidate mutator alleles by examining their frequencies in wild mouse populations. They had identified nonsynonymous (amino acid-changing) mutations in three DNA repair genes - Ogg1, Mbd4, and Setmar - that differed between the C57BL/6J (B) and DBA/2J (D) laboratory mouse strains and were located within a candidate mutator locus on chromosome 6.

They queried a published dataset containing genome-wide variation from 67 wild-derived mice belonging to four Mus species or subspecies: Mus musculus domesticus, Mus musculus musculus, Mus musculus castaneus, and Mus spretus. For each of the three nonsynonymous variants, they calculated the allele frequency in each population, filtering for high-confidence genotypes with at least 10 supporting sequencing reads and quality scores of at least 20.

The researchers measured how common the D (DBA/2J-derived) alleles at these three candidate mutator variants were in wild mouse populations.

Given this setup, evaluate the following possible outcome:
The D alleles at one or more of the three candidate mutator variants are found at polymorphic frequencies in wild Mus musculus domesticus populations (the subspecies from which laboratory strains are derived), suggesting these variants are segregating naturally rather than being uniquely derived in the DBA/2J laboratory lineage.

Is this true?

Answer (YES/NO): YES